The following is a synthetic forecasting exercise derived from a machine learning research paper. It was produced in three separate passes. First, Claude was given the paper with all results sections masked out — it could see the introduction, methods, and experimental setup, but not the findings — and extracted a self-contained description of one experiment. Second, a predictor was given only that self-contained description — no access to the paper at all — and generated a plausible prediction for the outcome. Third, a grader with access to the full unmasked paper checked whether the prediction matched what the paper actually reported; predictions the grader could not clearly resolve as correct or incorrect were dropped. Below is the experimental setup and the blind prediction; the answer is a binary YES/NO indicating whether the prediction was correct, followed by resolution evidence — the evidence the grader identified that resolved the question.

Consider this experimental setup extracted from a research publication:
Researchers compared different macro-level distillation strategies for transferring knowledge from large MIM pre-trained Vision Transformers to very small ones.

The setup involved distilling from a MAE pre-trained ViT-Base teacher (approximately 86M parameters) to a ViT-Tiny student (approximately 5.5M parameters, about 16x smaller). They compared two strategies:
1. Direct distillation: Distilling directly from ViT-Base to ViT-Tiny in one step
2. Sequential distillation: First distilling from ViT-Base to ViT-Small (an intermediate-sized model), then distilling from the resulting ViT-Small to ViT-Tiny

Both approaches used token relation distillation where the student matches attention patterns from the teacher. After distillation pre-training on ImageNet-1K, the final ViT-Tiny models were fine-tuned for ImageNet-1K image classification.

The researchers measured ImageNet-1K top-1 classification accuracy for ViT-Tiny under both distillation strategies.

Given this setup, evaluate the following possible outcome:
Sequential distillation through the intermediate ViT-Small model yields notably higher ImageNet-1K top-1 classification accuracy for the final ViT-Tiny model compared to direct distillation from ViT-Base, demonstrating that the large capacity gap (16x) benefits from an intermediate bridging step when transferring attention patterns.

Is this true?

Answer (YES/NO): YES